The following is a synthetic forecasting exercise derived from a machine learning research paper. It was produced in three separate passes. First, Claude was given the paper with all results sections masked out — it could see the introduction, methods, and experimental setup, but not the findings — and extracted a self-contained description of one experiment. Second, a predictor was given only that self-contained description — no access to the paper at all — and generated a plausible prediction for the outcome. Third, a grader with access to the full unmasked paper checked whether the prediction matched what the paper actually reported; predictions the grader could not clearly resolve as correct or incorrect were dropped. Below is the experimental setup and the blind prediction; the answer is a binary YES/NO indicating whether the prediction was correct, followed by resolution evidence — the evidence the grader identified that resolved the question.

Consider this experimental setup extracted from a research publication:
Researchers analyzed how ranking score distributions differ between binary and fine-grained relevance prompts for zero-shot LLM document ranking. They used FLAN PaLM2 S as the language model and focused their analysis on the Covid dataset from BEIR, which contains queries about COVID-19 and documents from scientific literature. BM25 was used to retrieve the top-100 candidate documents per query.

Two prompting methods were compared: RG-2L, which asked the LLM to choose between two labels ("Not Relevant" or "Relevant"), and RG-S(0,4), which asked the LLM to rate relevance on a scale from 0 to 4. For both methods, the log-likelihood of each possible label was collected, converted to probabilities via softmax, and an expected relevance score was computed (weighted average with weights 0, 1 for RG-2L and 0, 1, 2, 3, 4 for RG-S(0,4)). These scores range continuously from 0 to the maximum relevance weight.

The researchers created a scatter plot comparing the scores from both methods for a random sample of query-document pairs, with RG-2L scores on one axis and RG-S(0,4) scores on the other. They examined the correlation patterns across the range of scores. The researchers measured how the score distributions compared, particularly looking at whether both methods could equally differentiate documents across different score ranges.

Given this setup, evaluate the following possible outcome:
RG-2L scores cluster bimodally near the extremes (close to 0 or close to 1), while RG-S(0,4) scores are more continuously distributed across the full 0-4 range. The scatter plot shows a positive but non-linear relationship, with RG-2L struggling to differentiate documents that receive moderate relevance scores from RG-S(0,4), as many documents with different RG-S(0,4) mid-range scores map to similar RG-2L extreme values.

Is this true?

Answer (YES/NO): NO